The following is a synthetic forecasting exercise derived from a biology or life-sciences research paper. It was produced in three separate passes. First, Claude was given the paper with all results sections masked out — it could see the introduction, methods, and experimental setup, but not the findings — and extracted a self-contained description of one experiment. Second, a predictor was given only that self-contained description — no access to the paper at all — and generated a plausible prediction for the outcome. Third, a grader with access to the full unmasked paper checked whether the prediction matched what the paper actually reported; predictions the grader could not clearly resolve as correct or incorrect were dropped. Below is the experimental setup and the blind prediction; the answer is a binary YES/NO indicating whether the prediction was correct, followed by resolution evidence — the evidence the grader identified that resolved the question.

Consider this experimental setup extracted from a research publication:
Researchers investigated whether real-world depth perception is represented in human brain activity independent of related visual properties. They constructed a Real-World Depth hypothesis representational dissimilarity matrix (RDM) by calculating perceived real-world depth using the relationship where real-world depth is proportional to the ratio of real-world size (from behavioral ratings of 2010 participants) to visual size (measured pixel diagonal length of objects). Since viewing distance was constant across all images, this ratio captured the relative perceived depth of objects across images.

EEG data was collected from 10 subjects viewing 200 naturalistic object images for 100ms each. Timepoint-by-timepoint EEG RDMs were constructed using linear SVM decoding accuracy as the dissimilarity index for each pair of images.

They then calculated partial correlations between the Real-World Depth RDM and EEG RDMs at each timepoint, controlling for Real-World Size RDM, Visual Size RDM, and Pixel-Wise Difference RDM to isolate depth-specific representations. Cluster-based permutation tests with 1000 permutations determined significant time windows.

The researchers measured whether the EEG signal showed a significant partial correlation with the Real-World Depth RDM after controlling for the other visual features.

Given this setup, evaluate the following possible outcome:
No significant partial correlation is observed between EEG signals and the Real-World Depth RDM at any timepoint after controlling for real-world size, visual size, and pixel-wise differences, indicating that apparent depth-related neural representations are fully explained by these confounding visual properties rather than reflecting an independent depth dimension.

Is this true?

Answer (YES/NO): NO